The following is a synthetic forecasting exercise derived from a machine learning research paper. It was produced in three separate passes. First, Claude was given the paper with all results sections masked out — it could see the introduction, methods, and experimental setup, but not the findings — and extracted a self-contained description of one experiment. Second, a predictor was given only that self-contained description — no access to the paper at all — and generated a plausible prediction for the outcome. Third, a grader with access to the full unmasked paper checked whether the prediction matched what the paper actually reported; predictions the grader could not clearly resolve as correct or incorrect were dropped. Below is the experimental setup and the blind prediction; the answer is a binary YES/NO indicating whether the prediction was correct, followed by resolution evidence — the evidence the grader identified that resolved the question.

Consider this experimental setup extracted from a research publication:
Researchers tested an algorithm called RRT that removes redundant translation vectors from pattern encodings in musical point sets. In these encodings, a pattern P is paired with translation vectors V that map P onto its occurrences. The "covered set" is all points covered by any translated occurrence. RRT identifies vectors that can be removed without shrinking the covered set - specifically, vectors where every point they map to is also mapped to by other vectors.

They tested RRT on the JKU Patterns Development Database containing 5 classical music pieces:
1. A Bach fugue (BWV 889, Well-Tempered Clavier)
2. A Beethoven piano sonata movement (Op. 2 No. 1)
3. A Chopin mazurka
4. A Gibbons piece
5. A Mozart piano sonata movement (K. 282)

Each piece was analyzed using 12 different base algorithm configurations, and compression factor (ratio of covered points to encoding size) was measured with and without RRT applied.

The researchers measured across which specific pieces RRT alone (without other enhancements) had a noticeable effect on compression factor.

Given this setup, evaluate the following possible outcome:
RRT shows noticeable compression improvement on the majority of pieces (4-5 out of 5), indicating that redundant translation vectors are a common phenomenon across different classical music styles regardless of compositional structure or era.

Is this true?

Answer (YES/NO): NO